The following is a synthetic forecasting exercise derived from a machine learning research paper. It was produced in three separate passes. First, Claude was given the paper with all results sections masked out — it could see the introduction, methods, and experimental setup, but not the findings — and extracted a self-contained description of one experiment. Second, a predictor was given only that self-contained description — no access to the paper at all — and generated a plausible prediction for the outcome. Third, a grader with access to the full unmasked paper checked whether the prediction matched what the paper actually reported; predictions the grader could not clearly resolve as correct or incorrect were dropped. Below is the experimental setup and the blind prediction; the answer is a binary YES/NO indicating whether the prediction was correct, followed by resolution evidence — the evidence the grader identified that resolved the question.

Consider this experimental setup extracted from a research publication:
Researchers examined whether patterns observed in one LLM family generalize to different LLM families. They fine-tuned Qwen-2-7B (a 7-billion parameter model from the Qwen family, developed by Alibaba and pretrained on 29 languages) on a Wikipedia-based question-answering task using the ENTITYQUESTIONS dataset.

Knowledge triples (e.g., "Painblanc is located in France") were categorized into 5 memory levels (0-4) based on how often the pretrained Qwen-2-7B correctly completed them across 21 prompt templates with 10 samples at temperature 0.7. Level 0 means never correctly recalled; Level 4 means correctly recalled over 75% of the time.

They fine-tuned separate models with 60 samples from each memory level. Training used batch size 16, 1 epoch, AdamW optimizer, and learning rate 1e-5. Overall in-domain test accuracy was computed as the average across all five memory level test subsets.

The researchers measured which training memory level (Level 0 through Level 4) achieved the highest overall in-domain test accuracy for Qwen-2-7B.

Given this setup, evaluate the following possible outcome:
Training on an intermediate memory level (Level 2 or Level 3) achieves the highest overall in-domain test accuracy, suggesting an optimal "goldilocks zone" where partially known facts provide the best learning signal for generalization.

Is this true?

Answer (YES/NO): YES